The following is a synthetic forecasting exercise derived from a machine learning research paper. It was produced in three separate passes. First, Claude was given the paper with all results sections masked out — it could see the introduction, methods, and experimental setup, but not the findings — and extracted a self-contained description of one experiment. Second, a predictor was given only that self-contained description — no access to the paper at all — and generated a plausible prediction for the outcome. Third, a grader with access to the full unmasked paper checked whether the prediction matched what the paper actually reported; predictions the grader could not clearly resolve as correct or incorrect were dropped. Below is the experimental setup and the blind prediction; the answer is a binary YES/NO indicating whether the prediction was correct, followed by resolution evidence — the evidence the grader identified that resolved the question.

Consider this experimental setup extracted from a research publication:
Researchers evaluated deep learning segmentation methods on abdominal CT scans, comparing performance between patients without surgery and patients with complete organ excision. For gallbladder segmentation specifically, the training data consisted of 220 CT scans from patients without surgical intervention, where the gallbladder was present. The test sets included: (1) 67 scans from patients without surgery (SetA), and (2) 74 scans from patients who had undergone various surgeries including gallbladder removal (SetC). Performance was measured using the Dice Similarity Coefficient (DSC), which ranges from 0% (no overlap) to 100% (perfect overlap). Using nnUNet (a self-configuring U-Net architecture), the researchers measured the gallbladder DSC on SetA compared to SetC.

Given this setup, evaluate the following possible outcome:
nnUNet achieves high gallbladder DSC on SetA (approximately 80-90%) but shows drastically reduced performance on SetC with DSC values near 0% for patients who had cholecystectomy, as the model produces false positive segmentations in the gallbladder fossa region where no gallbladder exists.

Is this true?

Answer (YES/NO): NO